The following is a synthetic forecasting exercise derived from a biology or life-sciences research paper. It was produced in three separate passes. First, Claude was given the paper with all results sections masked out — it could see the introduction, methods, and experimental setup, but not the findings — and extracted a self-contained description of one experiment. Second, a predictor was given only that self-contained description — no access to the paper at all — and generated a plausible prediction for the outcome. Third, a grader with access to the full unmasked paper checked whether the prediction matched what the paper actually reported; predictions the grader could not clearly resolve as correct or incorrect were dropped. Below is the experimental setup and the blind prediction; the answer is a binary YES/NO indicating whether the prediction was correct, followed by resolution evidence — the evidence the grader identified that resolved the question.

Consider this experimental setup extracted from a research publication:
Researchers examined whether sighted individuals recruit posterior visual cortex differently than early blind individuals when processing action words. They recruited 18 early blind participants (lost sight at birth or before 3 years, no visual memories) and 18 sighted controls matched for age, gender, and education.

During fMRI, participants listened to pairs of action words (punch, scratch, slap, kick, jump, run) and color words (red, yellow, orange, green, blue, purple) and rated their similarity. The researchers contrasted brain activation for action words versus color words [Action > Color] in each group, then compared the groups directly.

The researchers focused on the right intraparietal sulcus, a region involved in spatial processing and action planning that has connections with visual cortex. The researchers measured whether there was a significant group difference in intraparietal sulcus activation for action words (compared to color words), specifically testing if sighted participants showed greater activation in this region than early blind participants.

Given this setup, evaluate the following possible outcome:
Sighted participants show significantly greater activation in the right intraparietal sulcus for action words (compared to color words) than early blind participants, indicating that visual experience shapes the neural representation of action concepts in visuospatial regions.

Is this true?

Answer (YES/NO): NO